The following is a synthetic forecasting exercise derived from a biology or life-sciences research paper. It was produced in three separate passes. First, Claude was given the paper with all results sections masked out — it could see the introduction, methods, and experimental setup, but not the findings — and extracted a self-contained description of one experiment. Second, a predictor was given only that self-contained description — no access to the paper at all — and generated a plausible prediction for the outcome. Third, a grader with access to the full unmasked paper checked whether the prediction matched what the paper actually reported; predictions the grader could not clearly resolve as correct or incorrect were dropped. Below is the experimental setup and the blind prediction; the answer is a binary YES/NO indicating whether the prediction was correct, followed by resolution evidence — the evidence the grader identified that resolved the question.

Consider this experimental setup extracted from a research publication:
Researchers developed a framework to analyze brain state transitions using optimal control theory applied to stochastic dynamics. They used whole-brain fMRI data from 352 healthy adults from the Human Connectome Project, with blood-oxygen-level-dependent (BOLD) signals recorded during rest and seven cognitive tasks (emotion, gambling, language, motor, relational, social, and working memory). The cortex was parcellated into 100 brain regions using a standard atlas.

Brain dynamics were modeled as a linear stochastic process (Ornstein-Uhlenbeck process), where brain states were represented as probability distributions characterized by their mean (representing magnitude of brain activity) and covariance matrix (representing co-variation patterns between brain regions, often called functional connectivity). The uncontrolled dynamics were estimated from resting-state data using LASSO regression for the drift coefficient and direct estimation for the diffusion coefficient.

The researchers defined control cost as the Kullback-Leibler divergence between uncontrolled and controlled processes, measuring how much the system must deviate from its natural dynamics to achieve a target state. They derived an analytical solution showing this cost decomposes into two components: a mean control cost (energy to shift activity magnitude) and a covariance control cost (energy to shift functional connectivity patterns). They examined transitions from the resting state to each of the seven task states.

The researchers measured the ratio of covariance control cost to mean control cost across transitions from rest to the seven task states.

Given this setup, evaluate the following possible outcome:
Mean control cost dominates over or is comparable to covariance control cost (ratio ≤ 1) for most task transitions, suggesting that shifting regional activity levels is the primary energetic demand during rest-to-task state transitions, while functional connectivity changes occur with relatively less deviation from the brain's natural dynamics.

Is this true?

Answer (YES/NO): NO